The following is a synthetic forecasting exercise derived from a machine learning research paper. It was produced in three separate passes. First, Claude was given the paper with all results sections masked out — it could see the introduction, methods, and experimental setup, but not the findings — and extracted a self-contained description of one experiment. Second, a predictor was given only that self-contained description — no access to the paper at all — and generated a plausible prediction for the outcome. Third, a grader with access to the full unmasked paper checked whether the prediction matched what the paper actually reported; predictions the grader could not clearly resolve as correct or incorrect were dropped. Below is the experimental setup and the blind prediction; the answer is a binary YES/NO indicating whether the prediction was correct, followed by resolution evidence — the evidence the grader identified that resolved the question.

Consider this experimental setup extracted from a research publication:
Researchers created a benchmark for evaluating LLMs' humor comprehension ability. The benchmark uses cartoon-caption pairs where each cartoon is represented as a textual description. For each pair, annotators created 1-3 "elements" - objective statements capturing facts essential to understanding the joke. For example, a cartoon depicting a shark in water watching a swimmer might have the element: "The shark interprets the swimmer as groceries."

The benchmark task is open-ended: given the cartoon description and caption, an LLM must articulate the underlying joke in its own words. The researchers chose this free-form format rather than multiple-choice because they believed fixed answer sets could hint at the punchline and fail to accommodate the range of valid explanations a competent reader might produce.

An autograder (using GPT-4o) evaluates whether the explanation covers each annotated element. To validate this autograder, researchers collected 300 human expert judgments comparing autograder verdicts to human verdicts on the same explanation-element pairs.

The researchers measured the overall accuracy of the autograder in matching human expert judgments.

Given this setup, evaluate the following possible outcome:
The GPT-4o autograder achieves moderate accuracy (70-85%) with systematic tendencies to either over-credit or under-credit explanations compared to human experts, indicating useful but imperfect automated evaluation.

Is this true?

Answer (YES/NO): NO